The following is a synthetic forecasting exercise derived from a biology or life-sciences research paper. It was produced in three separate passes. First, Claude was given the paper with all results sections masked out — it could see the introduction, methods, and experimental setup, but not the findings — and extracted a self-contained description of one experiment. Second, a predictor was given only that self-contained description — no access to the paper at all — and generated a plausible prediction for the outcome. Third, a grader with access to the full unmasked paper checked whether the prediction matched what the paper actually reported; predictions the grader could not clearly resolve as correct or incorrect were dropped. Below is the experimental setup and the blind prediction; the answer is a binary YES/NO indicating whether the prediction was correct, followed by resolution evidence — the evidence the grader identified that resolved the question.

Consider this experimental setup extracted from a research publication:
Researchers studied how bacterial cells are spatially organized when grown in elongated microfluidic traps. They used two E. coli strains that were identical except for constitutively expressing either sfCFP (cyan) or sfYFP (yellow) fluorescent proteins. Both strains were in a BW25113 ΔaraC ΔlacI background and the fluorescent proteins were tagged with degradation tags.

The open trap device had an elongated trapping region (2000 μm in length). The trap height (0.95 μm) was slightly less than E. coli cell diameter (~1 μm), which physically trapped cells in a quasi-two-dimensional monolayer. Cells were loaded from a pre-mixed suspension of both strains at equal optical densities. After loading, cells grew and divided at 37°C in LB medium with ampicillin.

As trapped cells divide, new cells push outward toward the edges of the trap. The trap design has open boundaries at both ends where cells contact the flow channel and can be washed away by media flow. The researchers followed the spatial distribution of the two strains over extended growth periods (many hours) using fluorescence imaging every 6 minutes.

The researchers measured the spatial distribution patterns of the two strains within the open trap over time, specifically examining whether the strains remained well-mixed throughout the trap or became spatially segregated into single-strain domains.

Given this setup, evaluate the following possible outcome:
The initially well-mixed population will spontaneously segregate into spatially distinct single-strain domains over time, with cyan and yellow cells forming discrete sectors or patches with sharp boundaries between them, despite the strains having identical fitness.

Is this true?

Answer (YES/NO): YES